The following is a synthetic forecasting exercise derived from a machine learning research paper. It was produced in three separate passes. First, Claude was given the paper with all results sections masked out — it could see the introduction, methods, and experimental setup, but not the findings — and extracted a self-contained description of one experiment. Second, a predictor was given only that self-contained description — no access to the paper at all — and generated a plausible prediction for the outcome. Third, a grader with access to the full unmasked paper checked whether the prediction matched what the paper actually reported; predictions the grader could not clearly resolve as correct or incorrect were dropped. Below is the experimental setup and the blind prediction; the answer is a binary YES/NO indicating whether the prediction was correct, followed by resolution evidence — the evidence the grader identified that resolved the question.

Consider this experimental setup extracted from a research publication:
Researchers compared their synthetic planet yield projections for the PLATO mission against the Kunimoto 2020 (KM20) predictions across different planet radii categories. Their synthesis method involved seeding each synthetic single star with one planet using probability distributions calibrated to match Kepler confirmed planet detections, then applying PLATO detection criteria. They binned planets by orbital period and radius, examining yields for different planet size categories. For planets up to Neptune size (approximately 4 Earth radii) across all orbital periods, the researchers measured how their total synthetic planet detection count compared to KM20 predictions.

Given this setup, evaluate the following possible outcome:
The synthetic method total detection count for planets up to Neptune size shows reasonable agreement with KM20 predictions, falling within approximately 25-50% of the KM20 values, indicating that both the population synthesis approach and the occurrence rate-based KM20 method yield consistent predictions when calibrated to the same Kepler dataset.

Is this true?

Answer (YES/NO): YES